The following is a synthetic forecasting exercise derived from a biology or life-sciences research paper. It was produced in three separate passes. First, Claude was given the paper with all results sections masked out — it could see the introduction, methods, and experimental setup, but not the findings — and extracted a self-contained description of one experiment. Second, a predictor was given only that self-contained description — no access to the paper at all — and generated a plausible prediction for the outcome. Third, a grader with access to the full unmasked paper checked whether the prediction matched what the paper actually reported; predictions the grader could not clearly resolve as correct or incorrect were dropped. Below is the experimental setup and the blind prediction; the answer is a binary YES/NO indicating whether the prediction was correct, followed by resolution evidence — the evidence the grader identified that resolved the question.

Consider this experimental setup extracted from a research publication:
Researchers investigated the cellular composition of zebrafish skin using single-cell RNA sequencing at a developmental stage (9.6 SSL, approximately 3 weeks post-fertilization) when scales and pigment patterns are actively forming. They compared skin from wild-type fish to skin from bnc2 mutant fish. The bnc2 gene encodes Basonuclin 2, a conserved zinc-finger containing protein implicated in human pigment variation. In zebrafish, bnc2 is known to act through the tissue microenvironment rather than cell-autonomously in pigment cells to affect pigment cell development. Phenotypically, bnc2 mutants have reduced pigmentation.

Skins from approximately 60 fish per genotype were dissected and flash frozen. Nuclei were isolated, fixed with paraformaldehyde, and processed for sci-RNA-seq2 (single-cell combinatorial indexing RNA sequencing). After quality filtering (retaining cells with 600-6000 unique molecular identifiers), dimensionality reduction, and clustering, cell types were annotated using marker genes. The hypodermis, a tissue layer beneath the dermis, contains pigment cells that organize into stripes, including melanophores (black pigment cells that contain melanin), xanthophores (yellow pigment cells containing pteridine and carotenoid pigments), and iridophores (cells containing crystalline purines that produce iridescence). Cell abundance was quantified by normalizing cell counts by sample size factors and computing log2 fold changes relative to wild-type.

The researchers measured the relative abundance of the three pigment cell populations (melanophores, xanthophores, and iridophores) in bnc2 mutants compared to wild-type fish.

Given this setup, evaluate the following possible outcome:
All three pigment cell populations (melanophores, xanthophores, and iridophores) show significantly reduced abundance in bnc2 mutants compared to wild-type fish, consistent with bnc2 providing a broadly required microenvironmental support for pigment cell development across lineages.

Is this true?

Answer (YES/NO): YES